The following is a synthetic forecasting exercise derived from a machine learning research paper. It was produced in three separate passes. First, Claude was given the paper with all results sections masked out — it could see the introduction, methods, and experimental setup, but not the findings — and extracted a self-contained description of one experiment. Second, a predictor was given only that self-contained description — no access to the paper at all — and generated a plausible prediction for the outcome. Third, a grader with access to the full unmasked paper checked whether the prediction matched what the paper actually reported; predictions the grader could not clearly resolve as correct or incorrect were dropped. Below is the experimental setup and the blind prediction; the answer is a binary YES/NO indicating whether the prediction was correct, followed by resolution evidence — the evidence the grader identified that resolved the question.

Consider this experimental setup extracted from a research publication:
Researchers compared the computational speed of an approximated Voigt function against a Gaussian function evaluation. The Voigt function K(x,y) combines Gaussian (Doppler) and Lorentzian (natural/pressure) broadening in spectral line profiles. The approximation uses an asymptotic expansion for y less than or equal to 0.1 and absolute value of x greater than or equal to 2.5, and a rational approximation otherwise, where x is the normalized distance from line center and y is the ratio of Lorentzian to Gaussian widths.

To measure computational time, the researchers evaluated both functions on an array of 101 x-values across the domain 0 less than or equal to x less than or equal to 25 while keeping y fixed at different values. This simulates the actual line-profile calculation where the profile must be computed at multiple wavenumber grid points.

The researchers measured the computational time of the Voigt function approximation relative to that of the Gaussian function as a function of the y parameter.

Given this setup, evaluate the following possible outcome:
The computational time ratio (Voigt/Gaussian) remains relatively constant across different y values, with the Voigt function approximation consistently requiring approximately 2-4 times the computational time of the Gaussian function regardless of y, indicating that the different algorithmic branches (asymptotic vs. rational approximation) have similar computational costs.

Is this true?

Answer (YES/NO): NO